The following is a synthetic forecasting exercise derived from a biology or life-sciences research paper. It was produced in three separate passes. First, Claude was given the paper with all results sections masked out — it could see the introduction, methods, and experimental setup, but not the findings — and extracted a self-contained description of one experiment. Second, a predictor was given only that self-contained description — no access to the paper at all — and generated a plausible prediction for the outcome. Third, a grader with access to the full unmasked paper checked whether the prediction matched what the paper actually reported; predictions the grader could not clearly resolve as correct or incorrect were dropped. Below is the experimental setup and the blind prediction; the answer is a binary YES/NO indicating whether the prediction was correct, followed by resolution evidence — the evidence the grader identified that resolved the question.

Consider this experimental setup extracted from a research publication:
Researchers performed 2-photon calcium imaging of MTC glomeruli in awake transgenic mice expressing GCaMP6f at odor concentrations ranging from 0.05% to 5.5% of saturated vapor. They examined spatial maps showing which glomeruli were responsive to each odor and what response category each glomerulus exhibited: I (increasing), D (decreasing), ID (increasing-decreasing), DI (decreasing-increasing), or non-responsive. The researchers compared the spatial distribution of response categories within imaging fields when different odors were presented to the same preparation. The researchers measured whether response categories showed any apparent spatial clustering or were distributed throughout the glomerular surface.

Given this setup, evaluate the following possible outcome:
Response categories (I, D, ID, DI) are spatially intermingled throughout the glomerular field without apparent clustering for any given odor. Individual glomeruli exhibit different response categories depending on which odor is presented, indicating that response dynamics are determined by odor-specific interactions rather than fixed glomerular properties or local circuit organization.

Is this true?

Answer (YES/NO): YES